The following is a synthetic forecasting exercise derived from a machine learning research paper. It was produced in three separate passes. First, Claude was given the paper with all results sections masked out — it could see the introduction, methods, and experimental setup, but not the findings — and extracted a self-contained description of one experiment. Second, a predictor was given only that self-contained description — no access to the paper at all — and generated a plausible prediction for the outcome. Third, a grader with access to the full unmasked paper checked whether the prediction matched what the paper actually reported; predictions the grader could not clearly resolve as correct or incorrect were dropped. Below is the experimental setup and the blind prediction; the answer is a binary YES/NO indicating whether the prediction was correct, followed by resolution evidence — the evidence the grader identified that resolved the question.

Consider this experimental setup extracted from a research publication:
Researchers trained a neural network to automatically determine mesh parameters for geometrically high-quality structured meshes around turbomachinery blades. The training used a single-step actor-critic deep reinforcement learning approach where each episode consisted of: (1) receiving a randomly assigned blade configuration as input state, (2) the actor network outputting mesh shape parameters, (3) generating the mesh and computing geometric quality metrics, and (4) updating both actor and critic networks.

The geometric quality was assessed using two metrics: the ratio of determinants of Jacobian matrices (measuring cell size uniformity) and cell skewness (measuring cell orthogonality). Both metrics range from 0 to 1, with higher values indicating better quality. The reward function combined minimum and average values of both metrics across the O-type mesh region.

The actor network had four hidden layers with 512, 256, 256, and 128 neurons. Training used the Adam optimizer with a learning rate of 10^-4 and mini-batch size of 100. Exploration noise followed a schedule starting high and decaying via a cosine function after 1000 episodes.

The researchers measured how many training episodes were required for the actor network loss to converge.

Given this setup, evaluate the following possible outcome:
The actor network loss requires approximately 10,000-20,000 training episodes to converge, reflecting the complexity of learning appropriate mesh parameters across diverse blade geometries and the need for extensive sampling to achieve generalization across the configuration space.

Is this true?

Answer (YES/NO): NO